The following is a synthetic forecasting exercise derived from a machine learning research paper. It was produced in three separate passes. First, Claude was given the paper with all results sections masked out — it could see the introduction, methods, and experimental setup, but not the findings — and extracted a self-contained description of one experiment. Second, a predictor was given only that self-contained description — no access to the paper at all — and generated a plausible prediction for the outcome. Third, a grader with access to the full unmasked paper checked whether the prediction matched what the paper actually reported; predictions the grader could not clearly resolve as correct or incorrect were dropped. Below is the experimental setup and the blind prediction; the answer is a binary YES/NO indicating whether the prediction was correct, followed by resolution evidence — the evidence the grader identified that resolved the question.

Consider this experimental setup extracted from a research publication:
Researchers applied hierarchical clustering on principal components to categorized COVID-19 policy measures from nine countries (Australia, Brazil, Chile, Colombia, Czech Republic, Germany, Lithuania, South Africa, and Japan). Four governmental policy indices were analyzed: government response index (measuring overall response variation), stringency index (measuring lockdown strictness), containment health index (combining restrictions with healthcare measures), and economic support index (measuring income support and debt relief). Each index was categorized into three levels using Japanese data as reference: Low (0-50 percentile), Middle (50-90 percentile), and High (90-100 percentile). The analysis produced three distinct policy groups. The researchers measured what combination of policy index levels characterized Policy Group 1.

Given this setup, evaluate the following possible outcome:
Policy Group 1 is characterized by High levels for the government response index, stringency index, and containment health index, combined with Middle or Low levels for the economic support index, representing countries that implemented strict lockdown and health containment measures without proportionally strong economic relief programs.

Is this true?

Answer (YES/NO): NO